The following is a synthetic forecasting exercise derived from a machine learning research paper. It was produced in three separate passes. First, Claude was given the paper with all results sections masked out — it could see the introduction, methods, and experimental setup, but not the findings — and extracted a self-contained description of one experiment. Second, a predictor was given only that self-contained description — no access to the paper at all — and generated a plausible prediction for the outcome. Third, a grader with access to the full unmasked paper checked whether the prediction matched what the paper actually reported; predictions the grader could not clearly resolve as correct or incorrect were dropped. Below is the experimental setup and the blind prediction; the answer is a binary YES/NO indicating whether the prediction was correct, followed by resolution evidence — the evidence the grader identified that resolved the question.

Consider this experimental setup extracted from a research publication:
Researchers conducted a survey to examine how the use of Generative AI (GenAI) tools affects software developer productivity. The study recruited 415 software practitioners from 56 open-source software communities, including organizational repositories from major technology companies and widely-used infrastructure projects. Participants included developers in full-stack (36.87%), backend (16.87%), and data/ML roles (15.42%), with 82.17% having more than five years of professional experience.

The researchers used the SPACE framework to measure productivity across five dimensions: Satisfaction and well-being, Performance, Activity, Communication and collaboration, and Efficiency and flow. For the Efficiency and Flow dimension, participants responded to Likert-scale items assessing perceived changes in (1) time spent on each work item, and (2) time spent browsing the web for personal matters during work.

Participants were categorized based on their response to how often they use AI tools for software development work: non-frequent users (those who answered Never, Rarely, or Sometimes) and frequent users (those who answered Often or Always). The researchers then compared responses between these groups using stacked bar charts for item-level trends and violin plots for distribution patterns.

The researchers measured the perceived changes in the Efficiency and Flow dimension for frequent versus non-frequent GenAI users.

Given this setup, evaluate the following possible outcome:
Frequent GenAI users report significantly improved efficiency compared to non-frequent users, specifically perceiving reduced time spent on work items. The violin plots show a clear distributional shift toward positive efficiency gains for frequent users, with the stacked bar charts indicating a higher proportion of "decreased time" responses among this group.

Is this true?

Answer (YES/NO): NO